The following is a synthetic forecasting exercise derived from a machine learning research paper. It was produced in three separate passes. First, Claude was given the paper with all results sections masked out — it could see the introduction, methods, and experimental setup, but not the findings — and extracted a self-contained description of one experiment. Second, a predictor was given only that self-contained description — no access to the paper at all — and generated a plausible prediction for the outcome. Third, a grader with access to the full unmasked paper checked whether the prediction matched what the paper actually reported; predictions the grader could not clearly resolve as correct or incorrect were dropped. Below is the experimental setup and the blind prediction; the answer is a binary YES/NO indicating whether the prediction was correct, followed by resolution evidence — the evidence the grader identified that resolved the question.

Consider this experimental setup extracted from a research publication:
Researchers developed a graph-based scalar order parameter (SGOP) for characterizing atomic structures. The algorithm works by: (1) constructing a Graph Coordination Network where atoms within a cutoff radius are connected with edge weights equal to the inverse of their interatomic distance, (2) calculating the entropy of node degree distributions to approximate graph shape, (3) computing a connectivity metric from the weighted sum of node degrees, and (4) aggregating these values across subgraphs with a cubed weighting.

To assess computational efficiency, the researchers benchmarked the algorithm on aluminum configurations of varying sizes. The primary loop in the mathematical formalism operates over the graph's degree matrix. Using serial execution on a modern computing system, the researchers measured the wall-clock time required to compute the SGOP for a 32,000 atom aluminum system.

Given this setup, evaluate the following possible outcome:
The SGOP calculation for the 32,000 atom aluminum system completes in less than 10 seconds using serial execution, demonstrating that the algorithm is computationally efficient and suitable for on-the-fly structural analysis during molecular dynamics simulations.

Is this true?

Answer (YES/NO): NO